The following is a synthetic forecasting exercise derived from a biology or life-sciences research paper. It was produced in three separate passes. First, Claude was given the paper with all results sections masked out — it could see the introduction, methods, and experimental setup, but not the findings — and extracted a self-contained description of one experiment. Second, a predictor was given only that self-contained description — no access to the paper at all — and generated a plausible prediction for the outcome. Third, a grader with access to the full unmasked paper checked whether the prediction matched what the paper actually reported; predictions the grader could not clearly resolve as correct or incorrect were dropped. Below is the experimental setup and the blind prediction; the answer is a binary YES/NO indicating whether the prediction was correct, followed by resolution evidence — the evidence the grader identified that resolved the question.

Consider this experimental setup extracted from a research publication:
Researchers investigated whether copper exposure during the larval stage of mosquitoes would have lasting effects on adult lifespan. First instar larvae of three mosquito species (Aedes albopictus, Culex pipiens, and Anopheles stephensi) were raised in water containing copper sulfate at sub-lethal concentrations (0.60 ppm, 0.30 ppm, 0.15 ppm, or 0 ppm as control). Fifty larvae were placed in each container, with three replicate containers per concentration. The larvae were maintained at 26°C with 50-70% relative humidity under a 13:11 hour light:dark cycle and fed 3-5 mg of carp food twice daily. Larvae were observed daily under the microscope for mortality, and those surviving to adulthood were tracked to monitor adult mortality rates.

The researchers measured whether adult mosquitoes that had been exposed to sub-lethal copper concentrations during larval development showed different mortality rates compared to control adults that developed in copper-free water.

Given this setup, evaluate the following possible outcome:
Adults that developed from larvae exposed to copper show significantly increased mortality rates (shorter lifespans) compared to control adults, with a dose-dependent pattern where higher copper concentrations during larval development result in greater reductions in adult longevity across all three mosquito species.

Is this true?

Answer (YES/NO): NO